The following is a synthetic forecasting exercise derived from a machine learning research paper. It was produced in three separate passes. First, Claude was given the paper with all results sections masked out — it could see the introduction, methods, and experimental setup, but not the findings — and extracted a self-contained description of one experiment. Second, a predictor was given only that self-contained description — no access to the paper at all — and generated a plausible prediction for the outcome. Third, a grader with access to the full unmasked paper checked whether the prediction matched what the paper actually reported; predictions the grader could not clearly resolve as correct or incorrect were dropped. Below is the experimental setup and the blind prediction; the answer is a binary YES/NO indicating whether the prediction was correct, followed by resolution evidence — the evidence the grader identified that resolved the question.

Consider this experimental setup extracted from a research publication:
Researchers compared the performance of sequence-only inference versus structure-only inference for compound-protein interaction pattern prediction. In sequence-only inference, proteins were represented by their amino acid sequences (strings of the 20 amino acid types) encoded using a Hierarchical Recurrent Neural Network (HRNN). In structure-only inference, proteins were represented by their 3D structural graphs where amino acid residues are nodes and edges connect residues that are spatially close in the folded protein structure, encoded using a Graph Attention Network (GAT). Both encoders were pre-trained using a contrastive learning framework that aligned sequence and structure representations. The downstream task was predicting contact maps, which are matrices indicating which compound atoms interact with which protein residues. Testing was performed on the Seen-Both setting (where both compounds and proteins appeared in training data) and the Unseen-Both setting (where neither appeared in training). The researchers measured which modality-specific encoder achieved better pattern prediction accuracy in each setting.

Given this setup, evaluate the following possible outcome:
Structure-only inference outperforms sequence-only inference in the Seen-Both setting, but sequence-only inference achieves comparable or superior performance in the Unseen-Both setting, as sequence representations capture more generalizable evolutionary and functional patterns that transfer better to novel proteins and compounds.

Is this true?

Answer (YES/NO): NO